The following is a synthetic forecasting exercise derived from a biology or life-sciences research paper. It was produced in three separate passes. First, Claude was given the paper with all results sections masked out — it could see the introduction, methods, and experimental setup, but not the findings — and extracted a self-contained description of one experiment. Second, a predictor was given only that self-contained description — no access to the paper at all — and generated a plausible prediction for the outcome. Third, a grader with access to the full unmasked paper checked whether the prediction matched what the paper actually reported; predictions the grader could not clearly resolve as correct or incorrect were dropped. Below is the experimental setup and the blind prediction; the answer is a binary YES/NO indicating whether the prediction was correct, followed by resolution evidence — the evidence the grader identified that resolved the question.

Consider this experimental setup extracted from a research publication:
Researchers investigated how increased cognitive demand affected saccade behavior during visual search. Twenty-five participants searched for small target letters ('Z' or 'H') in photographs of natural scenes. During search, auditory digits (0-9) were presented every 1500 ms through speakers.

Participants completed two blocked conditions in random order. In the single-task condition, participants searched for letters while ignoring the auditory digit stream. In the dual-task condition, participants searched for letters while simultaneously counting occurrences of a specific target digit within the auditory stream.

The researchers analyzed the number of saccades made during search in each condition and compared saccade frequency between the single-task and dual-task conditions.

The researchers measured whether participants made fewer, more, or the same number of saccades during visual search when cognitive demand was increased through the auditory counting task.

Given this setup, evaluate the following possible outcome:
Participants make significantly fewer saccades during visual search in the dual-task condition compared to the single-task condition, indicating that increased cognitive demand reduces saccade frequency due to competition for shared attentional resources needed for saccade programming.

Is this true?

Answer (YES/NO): YES